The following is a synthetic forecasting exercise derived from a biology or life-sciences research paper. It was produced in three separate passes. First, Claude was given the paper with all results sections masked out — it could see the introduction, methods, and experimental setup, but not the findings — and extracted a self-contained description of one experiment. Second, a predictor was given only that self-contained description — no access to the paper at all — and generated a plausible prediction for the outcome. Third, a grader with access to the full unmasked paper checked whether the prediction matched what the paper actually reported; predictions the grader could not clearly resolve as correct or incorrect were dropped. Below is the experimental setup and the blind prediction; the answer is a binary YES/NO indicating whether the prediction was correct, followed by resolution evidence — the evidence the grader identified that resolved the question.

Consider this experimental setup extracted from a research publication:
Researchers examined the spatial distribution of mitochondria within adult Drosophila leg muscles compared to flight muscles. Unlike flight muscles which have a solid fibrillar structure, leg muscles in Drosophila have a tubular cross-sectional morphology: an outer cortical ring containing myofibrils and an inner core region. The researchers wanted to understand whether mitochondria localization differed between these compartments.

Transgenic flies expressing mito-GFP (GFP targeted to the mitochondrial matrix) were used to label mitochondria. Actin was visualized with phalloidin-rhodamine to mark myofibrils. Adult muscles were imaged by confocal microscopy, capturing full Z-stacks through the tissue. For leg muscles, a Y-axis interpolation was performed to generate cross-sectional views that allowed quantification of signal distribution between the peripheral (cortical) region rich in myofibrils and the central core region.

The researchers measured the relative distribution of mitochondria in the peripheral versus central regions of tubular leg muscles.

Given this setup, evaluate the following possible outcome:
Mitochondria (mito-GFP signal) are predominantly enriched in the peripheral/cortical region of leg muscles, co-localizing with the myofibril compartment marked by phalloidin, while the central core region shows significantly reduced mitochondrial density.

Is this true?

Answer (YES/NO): NO